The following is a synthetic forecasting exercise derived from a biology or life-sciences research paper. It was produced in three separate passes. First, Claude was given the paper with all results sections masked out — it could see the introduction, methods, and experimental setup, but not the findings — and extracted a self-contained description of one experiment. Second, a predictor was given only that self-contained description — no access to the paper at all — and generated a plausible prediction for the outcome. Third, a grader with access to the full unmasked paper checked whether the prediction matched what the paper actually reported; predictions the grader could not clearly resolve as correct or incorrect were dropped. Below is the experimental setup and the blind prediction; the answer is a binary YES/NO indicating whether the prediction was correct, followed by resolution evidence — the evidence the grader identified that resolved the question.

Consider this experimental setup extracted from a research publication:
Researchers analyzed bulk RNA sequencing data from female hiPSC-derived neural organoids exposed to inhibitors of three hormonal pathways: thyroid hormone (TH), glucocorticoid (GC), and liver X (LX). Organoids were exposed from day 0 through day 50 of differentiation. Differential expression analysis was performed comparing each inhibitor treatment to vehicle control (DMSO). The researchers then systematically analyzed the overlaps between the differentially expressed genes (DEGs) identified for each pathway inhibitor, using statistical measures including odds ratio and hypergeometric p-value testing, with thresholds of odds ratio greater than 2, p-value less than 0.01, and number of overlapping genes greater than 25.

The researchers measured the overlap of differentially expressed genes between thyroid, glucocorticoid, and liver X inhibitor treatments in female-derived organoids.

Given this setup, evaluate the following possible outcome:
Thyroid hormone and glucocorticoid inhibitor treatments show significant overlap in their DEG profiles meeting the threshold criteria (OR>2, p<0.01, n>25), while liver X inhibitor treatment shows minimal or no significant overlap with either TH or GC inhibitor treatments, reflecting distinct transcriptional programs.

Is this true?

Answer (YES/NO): NO